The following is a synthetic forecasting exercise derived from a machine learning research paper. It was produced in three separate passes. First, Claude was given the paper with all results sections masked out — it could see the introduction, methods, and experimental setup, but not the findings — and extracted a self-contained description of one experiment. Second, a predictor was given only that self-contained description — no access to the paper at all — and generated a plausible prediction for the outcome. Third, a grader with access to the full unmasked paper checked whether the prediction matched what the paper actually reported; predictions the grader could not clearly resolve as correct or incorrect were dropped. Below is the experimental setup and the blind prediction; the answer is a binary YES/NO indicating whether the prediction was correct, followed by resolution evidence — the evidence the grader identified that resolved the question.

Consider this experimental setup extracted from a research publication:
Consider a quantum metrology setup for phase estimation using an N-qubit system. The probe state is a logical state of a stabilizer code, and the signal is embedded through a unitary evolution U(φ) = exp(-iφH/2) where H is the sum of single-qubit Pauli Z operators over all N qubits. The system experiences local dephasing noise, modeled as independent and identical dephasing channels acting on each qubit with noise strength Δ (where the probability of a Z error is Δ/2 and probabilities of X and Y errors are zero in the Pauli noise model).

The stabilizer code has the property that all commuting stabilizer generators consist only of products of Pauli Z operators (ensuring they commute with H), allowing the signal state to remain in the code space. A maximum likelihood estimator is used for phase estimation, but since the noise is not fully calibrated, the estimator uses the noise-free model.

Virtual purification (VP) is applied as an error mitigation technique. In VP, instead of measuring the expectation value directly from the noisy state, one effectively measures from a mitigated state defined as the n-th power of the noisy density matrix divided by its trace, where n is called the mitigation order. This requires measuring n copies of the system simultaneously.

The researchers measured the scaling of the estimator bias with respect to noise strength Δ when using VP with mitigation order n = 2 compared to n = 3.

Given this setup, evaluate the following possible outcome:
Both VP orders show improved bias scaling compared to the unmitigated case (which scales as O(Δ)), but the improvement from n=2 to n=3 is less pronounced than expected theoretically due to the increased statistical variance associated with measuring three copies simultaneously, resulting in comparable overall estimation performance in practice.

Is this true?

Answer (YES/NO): NO